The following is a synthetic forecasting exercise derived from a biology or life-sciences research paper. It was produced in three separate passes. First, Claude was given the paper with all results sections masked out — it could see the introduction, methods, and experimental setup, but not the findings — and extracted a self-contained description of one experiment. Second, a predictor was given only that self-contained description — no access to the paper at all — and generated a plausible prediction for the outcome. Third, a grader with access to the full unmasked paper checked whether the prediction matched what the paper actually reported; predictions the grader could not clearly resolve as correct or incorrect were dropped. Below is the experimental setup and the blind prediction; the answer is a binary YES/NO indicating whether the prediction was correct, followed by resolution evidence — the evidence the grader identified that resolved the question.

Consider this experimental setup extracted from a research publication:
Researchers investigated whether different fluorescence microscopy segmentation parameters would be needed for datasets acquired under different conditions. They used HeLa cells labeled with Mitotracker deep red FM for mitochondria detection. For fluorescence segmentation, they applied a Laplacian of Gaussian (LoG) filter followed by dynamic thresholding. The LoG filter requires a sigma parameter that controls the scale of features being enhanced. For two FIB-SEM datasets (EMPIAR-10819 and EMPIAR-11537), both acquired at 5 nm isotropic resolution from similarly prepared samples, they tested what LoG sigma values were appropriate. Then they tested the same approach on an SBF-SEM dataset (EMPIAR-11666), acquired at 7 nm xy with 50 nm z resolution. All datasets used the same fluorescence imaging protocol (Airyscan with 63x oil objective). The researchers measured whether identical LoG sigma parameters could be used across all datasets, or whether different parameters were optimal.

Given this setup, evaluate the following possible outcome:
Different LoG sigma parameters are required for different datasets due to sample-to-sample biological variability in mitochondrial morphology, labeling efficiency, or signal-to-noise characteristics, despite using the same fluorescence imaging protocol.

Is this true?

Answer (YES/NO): NO